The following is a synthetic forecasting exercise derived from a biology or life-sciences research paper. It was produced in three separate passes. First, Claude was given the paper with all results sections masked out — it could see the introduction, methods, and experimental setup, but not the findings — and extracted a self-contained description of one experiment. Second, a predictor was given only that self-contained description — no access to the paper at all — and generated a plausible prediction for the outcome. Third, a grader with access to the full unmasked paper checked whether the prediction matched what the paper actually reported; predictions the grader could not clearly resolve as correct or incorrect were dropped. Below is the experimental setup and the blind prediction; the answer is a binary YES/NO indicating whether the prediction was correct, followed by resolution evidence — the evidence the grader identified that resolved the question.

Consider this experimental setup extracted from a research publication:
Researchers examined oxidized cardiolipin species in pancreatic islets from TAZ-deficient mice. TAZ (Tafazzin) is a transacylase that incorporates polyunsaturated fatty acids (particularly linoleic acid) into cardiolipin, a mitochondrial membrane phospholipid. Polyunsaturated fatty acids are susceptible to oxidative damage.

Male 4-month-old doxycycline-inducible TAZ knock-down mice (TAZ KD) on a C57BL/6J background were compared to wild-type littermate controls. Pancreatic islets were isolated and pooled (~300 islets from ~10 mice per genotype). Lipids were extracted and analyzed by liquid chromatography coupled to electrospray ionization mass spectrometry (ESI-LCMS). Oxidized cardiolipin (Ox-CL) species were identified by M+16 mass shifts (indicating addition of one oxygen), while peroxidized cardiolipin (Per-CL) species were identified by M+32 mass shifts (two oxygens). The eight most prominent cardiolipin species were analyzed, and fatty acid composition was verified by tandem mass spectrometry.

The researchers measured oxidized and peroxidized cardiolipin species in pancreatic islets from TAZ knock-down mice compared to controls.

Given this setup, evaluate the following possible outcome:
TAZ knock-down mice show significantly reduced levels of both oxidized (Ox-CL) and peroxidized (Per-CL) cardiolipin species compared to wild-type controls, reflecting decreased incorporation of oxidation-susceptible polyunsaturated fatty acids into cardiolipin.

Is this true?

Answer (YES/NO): NO